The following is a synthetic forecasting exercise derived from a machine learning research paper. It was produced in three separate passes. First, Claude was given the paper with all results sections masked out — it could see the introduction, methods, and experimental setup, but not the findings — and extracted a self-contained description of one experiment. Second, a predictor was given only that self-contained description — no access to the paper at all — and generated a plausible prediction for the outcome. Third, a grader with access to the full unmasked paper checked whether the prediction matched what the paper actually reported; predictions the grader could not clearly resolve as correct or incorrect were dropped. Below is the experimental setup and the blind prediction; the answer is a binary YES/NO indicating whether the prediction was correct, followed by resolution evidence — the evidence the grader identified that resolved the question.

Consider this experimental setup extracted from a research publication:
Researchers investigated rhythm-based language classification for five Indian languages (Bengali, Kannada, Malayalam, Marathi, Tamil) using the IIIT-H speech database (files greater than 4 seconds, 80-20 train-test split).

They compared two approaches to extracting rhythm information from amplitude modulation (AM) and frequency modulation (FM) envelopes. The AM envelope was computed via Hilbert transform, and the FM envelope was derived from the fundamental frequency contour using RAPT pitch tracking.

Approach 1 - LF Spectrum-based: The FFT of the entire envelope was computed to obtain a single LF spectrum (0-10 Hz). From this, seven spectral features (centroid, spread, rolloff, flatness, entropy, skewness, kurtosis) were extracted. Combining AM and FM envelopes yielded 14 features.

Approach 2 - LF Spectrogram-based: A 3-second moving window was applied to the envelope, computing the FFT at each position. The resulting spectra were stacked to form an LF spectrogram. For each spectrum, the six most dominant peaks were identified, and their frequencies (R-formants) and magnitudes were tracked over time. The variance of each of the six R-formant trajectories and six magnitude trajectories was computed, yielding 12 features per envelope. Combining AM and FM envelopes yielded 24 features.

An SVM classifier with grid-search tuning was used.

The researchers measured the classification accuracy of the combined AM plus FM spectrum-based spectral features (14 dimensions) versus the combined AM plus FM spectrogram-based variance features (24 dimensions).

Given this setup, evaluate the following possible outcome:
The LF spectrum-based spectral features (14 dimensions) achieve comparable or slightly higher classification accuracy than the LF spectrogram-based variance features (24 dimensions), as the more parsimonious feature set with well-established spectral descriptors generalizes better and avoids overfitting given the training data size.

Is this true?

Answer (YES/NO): NO